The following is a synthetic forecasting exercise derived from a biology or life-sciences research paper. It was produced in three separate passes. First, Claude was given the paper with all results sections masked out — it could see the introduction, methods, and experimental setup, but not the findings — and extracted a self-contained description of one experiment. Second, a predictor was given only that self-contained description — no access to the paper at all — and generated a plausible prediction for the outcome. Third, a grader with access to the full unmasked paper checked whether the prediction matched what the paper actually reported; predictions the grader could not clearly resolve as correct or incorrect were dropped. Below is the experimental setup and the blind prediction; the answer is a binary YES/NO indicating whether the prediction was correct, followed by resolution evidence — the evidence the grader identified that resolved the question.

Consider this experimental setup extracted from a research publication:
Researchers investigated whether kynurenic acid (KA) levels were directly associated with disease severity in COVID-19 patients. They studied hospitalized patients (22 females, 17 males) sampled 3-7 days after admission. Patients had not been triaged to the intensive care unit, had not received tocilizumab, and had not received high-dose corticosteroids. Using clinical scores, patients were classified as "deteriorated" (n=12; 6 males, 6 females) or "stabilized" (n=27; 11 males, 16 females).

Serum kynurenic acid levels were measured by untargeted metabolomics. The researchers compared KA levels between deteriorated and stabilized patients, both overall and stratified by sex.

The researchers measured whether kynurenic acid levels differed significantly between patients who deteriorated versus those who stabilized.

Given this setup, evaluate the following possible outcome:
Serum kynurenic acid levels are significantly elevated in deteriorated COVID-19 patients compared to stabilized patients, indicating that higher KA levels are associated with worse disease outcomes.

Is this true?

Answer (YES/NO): NO